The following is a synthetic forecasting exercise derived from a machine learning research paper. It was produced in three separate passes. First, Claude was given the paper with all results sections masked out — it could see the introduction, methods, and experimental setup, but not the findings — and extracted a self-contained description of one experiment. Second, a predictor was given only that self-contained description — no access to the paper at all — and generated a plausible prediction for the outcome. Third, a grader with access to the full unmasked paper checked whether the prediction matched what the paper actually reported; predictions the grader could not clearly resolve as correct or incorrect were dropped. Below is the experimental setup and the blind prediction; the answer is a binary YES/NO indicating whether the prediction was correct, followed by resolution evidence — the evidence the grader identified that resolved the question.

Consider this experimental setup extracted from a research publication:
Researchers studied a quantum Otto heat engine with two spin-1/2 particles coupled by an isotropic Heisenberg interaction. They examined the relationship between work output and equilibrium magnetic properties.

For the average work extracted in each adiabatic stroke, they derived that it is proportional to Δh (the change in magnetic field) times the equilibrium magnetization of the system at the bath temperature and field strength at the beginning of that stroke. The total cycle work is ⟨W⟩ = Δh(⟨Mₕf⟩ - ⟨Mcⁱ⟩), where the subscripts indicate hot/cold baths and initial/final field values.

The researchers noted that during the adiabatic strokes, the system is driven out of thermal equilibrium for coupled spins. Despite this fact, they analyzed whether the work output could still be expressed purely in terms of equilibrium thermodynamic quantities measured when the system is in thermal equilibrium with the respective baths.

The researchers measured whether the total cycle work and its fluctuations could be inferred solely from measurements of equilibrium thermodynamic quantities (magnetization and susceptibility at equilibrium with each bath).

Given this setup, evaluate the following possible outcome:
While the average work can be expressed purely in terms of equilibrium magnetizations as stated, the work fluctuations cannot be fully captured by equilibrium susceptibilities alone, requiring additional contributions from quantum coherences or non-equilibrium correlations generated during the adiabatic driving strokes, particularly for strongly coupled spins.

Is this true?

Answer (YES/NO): NO